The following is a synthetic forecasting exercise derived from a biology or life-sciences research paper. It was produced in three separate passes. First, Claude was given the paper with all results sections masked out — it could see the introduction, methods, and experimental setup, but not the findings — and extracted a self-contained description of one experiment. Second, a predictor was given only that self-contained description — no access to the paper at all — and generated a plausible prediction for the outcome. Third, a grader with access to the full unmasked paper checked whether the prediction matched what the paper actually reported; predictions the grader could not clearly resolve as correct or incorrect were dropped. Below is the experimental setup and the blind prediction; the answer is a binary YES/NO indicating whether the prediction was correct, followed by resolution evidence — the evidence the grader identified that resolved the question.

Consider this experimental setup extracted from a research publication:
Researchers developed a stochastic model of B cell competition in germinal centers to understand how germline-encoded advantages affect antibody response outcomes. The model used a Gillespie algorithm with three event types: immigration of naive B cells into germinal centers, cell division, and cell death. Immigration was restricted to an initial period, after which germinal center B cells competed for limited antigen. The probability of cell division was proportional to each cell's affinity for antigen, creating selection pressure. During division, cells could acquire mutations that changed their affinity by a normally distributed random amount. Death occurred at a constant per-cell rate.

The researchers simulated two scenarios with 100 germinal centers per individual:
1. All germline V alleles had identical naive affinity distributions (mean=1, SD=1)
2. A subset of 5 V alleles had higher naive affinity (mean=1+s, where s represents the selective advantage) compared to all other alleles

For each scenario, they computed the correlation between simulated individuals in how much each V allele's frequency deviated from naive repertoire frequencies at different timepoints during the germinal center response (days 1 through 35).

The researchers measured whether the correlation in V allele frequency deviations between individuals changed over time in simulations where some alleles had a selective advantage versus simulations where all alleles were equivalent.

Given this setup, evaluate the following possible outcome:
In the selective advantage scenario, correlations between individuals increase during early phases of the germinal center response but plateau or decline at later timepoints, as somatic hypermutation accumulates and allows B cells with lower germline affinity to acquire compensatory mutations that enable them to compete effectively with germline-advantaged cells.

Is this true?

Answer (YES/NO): NO